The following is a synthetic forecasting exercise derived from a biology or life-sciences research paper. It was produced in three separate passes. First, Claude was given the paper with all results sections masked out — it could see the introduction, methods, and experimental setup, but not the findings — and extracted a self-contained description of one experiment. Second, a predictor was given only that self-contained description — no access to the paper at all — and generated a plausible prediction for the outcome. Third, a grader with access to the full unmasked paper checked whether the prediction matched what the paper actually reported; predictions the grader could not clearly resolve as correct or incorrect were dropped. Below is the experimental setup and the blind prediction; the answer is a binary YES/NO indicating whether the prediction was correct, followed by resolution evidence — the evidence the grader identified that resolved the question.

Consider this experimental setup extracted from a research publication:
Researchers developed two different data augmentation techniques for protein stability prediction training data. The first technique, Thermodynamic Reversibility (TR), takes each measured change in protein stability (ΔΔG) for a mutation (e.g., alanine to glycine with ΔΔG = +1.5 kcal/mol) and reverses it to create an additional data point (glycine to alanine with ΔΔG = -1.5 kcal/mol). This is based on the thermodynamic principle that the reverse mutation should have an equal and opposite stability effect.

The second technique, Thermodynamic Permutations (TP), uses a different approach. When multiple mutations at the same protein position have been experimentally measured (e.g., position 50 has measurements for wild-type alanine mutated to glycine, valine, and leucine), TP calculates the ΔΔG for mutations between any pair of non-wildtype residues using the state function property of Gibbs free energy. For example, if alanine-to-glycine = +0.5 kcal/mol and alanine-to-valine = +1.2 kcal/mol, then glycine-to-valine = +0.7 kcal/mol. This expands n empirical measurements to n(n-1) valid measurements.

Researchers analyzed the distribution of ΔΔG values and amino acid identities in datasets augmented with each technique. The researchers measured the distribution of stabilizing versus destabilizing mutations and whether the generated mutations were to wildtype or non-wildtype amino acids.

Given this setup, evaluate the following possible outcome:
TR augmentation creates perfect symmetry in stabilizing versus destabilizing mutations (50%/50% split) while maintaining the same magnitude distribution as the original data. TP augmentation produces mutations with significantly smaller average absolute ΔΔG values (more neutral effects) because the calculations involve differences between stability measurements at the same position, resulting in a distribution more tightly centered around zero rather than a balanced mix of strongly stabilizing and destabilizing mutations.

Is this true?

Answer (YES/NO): NO